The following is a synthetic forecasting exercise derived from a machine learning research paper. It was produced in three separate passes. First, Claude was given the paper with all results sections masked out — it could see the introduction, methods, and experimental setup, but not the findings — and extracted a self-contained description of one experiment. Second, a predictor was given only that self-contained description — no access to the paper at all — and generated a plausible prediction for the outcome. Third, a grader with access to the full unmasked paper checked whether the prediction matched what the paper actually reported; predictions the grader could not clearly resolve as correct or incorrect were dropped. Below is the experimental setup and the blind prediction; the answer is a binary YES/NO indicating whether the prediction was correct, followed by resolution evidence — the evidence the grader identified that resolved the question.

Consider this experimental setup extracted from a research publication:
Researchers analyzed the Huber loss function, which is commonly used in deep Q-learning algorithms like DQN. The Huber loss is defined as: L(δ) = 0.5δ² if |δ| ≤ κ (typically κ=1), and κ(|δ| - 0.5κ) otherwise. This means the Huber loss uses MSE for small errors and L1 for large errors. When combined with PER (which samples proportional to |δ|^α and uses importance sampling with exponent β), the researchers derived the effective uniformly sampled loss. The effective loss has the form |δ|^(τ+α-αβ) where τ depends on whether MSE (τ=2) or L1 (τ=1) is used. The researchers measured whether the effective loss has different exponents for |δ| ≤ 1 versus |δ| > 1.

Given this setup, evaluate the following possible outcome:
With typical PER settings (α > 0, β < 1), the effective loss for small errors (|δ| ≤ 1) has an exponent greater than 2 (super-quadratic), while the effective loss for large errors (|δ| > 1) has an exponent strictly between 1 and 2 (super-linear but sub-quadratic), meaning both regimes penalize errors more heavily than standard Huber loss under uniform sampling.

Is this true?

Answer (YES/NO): NO